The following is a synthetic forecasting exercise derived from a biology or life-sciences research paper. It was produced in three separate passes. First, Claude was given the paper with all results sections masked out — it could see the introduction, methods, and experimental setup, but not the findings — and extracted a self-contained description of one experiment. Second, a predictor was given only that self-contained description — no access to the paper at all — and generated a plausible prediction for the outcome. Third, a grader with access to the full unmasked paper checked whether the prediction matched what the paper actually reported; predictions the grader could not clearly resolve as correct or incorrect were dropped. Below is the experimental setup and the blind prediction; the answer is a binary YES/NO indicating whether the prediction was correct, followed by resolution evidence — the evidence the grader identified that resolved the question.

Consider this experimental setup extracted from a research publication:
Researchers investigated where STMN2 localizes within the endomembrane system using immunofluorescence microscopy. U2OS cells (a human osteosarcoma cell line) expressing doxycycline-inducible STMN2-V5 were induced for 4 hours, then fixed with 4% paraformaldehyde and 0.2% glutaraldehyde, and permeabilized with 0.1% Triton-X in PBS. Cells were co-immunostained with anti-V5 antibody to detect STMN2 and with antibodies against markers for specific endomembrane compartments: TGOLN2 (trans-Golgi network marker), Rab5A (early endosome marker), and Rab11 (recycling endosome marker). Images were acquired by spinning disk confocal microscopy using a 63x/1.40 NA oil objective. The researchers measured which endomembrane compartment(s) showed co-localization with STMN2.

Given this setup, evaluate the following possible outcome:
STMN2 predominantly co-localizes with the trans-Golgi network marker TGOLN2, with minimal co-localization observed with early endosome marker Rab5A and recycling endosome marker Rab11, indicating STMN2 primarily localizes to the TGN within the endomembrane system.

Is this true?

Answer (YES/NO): NO